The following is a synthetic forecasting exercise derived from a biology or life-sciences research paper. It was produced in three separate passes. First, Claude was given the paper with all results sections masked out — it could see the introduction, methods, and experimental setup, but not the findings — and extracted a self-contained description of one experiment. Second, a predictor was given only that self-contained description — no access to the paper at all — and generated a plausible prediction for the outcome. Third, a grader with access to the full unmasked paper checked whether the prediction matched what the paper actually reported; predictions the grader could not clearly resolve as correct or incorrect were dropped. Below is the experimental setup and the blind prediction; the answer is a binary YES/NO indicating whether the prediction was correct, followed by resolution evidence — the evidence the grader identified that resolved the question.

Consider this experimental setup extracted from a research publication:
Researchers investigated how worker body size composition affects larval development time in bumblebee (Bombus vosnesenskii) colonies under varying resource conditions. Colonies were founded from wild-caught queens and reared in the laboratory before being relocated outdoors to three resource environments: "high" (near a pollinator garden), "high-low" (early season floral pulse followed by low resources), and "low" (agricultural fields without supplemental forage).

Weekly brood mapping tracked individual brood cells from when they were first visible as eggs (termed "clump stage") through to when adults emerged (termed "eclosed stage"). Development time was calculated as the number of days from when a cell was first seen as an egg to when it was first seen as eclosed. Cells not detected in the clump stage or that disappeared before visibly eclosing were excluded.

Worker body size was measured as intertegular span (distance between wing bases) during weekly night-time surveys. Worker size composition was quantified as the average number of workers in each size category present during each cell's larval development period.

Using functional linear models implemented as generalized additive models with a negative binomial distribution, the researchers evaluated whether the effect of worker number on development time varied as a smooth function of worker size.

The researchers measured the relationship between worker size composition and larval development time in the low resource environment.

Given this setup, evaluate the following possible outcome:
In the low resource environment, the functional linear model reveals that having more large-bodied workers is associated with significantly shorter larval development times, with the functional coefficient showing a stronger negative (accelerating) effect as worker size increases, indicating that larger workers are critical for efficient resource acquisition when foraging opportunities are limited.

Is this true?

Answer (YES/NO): YES